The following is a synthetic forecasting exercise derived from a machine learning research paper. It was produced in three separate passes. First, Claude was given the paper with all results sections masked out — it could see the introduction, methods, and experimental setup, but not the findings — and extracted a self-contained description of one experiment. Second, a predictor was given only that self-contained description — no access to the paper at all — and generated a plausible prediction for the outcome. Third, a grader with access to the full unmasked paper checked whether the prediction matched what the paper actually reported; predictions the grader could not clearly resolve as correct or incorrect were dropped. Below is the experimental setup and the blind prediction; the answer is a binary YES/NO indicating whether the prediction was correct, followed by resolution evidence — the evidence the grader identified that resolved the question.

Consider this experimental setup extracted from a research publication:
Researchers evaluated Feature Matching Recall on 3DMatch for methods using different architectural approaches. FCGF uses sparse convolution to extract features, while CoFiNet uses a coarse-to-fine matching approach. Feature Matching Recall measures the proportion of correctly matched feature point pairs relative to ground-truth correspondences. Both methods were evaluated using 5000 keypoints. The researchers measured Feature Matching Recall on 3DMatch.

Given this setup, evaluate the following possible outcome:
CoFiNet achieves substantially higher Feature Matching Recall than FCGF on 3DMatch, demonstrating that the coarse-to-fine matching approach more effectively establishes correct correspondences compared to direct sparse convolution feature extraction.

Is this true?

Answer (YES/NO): NO